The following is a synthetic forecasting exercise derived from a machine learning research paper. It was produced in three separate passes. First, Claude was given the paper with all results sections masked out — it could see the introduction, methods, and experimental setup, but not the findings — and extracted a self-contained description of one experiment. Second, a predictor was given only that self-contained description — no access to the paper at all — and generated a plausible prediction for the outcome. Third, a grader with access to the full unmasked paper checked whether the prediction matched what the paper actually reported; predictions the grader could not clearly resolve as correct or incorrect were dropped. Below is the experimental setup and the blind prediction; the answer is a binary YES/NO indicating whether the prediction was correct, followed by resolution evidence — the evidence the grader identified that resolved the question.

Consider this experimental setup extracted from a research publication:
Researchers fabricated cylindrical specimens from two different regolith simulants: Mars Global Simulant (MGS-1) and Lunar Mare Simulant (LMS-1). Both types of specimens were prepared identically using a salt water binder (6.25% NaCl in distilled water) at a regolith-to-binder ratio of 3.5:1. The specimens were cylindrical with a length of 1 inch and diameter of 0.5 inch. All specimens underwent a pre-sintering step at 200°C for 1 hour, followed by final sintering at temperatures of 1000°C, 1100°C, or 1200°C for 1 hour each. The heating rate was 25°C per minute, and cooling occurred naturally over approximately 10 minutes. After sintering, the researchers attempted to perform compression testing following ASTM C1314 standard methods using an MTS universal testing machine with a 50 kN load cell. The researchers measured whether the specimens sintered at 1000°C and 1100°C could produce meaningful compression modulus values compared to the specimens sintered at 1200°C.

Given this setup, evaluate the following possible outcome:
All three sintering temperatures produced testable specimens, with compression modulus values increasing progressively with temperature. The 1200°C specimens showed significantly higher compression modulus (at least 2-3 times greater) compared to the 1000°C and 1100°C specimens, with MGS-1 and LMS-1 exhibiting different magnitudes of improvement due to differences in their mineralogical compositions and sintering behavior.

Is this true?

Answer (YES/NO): NO